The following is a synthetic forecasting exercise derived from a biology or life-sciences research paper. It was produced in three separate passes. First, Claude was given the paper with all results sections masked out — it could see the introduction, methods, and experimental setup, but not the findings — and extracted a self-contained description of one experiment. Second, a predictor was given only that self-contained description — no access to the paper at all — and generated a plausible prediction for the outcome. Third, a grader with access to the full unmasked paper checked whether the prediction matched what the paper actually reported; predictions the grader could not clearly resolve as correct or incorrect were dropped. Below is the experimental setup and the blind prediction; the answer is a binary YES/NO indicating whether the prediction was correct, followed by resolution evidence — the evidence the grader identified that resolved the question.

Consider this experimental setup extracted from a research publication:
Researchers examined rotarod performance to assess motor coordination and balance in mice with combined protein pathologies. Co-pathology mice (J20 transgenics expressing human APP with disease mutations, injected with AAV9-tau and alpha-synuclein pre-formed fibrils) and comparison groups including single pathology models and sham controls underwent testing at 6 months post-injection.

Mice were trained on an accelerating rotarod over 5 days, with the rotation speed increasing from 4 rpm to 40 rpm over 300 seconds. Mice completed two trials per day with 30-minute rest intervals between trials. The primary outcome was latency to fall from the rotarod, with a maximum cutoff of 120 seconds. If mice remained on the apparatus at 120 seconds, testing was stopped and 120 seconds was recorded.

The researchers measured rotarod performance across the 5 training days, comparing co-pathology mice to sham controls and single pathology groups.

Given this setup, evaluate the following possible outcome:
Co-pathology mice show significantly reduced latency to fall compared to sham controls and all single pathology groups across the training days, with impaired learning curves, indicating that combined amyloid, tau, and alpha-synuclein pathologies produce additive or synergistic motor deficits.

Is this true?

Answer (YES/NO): NO